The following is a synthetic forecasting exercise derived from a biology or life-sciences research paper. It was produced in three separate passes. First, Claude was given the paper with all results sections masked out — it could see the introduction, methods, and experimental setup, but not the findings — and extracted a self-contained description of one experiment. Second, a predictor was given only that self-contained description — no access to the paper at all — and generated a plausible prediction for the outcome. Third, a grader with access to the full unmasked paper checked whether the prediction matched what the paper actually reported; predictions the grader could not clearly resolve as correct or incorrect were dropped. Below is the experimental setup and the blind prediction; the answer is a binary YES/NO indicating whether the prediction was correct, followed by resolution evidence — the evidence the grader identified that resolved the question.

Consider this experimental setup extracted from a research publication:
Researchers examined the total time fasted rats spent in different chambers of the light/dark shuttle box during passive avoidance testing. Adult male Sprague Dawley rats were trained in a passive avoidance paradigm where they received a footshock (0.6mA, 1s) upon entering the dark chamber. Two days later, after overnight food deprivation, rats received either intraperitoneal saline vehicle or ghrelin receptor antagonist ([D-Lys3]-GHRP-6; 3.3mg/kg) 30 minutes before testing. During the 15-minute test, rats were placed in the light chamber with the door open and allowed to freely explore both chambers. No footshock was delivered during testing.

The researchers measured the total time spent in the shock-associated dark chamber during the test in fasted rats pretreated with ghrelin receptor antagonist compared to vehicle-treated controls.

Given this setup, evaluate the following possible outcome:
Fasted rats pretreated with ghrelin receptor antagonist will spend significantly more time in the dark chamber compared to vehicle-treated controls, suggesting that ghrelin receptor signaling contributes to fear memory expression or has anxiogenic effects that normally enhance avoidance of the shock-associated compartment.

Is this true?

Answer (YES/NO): NO